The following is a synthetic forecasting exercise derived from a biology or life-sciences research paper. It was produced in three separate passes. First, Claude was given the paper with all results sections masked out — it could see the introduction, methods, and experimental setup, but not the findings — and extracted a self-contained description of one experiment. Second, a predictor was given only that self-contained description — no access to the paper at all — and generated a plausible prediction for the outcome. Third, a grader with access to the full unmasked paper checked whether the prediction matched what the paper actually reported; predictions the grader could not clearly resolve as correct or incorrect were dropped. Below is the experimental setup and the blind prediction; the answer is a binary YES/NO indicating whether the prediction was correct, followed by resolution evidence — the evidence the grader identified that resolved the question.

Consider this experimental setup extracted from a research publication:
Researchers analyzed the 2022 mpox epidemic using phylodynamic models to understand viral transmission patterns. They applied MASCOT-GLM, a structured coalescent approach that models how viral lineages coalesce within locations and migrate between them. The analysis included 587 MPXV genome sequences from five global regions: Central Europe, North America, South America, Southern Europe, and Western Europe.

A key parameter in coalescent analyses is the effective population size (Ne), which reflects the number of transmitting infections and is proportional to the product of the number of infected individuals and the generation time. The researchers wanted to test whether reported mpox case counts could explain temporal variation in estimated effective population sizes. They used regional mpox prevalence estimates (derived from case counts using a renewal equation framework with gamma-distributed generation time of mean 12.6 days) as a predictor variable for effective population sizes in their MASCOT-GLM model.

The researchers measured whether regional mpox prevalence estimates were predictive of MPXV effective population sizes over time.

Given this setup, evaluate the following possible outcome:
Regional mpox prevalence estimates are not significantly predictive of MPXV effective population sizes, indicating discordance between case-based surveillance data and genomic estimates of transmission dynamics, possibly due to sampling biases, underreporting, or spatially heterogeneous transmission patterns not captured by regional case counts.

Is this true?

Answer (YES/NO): NO